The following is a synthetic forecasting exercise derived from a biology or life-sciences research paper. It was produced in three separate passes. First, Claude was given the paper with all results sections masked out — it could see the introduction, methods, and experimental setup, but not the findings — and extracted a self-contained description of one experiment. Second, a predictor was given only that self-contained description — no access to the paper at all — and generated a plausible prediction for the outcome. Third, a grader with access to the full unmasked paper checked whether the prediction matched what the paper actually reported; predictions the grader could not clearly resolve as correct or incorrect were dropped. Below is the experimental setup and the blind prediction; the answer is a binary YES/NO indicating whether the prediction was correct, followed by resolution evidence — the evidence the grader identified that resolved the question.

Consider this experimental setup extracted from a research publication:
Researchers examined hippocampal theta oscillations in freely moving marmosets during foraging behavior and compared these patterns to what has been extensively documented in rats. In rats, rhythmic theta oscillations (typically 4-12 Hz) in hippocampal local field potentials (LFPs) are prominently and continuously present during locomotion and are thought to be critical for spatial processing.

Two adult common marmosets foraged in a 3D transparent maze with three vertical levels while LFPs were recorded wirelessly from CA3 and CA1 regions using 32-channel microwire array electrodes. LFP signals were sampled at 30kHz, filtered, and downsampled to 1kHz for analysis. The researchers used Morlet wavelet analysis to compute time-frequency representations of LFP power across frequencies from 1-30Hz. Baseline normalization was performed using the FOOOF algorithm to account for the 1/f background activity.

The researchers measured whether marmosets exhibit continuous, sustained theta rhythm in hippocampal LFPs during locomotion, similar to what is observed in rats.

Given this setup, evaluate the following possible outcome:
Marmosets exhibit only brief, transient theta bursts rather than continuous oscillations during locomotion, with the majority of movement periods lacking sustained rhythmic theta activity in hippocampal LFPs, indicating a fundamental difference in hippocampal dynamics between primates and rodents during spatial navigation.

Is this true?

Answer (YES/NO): YES